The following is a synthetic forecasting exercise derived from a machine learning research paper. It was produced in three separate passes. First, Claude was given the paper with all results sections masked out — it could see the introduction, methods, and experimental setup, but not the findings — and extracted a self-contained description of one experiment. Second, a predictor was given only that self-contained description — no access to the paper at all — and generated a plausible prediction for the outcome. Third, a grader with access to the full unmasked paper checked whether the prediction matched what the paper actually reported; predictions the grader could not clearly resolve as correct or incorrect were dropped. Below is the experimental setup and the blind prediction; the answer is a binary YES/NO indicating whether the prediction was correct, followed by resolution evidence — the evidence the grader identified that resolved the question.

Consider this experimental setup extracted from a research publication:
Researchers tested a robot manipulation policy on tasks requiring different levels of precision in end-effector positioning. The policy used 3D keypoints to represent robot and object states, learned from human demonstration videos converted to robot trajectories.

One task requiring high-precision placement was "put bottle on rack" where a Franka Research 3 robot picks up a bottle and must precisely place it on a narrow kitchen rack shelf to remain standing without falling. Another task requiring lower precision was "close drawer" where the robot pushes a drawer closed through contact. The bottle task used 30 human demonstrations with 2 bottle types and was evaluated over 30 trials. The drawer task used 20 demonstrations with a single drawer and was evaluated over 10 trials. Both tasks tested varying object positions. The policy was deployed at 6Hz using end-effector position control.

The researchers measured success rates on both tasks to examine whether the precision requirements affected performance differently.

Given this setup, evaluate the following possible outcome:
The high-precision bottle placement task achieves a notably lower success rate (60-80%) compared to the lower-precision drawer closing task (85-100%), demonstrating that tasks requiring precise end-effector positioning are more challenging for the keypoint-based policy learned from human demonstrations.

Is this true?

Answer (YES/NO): NO